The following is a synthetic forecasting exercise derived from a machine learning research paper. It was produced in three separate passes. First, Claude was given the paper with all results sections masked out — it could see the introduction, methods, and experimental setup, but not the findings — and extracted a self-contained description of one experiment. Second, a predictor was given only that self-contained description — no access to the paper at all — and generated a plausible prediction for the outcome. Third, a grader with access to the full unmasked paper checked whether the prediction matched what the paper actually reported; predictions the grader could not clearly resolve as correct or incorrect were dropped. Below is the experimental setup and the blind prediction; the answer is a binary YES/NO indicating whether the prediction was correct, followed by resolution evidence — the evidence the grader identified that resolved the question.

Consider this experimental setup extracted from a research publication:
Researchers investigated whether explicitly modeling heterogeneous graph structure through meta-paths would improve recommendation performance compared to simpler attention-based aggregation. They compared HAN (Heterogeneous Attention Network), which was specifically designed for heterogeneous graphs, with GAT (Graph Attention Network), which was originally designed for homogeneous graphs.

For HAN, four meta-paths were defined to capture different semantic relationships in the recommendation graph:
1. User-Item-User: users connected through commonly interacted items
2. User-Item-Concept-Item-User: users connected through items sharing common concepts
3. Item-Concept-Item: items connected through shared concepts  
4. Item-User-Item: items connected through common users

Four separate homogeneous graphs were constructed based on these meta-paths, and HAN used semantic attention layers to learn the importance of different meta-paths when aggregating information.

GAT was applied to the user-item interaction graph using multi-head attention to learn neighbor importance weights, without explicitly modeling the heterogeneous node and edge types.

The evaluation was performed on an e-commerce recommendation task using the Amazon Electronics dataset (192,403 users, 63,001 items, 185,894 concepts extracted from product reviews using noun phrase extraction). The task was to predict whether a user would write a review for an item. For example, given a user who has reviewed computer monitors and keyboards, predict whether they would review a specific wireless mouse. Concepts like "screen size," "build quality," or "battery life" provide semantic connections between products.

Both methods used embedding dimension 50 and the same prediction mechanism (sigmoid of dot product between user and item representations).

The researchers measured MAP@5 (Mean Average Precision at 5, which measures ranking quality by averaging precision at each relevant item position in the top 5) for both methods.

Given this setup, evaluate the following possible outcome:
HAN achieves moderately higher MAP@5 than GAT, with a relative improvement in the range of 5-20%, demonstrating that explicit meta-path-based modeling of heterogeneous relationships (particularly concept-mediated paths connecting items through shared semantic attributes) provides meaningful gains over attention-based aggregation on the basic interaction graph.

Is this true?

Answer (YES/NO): NO